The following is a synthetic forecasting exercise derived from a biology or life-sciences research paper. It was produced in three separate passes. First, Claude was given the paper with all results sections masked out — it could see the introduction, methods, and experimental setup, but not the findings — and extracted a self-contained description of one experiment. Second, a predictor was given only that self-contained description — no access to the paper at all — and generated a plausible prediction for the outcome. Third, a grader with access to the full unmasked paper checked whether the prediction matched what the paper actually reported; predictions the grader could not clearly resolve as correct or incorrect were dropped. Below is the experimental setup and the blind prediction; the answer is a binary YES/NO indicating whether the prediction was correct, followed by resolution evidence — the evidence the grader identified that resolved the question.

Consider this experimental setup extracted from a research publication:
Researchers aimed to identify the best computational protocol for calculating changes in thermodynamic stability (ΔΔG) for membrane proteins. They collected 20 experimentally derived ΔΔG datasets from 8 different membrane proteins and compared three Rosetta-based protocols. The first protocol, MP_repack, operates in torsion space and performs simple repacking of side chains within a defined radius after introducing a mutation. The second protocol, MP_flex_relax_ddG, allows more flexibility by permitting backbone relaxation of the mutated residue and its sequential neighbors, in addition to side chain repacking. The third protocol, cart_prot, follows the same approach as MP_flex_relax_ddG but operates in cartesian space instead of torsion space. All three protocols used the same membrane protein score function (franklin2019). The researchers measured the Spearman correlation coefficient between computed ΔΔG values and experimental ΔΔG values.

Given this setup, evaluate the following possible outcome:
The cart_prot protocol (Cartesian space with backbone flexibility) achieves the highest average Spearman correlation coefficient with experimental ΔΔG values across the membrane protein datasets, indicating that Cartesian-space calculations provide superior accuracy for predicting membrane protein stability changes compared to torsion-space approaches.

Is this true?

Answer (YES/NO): YES